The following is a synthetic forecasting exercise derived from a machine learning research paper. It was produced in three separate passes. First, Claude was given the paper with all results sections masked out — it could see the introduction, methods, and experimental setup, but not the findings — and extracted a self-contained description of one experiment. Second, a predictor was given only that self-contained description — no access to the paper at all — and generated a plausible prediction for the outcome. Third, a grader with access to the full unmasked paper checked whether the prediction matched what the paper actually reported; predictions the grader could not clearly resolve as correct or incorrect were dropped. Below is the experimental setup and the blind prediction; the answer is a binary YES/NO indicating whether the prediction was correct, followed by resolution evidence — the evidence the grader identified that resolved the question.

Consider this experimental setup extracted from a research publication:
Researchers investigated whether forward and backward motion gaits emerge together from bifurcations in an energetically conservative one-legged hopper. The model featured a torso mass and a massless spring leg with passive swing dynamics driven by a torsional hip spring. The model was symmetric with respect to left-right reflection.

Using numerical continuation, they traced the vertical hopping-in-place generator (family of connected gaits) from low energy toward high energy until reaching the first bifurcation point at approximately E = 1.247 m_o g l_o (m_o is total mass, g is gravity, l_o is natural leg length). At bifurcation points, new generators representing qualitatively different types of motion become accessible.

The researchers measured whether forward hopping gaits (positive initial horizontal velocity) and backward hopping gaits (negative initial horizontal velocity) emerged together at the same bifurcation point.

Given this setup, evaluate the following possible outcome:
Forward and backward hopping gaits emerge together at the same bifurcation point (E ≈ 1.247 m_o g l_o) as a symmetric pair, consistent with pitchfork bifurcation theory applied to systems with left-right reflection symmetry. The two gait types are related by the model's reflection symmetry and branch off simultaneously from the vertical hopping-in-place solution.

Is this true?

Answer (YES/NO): YES